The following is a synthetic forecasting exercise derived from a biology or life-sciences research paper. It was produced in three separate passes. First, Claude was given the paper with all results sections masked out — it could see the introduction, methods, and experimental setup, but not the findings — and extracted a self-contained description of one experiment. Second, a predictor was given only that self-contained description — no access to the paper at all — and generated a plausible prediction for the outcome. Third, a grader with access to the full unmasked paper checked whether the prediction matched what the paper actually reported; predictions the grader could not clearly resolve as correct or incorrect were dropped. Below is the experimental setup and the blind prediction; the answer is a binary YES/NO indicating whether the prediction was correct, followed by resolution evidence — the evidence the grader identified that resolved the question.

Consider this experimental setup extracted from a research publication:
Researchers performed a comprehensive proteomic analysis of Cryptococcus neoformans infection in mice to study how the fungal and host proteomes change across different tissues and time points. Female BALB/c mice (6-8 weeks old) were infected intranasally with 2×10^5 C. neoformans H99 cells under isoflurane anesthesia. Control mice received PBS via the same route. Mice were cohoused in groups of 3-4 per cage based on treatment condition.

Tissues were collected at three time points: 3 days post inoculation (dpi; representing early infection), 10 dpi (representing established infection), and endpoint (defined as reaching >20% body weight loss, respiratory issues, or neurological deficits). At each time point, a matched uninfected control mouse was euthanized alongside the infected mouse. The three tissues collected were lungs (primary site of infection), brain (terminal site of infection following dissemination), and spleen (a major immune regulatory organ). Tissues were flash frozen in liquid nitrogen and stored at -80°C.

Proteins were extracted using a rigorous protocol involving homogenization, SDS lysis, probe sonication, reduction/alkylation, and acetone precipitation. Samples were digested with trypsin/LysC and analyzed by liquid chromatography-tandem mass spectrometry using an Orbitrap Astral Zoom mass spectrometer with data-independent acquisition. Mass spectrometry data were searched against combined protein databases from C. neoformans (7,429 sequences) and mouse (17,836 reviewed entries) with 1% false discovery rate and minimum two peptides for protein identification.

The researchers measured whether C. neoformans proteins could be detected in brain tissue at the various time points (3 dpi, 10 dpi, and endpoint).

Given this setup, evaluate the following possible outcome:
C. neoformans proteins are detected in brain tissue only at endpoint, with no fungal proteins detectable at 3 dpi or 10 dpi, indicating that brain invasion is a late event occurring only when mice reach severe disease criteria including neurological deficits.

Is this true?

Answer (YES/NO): NO